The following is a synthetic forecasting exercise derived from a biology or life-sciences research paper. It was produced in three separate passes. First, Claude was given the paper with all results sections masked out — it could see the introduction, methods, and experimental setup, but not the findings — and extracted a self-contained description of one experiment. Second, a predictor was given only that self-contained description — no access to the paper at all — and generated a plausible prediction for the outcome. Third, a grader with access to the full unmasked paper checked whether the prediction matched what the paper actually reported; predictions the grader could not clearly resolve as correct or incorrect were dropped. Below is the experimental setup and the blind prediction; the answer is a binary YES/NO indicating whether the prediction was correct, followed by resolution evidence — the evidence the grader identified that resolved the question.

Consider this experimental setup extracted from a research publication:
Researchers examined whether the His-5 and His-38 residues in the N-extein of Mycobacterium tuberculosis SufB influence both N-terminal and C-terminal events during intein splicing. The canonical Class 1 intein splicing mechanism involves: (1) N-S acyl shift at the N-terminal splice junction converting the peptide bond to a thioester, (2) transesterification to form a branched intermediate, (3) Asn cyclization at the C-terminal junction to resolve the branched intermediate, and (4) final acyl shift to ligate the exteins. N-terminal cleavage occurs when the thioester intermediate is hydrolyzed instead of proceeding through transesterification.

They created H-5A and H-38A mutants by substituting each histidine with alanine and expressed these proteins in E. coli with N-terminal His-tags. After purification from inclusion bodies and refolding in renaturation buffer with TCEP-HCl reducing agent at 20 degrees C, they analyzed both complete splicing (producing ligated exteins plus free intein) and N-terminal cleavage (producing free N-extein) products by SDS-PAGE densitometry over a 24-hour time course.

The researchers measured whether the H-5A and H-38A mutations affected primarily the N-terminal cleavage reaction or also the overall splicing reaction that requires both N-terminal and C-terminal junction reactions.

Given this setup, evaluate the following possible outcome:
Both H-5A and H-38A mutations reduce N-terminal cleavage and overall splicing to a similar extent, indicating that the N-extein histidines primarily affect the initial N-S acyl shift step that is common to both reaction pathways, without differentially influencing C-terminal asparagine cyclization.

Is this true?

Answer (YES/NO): NO